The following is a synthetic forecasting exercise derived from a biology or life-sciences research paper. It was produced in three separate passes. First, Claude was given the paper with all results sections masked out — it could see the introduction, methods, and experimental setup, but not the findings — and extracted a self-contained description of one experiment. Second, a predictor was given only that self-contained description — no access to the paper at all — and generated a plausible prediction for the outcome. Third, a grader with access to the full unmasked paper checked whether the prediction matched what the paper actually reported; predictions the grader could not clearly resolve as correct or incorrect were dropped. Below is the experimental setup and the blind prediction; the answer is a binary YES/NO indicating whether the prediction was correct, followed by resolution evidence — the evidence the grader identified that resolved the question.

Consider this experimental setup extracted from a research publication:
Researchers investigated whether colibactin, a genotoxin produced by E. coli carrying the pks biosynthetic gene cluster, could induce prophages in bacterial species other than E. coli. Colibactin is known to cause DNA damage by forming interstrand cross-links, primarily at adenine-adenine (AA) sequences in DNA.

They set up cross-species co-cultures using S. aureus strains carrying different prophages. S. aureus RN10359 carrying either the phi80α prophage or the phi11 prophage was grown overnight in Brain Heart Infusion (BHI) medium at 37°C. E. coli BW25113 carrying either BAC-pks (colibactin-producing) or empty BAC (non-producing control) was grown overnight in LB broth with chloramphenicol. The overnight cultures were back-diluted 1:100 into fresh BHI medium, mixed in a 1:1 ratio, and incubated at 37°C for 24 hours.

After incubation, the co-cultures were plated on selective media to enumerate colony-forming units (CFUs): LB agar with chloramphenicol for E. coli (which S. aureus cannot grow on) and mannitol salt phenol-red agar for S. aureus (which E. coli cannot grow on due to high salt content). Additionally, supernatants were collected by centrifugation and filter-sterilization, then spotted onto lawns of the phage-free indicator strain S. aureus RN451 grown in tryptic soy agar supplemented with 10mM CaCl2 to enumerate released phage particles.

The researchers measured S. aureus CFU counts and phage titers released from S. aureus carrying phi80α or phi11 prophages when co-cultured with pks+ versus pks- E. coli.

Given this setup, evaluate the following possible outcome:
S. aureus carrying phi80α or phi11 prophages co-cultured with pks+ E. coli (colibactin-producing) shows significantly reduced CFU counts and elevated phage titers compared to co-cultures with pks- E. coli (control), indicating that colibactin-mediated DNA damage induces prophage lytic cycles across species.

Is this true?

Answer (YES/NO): YES